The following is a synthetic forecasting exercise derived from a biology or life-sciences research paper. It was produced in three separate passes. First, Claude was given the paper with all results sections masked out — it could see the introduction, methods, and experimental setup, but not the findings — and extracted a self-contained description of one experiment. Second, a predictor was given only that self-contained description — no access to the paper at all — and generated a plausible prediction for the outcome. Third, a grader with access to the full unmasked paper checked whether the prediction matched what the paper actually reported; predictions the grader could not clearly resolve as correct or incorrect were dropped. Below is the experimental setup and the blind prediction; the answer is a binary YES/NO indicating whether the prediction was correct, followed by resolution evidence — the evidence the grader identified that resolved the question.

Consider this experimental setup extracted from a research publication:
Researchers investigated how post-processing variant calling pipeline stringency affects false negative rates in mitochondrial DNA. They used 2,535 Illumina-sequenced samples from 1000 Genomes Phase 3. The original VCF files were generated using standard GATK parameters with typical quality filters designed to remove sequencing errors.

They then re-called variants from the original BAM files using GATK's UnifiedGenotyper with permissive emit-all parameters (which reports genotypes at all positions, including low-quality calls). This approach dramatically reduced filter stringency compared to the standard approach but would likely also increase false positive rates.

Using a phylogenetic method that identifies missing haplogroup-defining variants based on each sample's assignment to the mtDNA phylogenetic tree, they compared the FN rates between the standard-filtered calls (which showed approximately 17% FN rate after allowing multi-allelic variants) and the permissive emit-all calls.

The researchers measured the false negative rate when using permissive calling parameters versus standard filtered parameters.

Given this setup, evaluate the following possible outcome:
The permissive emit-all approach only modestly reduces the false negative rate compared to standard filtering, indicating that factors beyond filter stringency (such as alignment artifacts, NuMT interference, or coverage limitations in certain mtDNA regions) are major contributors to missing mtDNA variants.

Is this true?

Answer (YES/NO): NO